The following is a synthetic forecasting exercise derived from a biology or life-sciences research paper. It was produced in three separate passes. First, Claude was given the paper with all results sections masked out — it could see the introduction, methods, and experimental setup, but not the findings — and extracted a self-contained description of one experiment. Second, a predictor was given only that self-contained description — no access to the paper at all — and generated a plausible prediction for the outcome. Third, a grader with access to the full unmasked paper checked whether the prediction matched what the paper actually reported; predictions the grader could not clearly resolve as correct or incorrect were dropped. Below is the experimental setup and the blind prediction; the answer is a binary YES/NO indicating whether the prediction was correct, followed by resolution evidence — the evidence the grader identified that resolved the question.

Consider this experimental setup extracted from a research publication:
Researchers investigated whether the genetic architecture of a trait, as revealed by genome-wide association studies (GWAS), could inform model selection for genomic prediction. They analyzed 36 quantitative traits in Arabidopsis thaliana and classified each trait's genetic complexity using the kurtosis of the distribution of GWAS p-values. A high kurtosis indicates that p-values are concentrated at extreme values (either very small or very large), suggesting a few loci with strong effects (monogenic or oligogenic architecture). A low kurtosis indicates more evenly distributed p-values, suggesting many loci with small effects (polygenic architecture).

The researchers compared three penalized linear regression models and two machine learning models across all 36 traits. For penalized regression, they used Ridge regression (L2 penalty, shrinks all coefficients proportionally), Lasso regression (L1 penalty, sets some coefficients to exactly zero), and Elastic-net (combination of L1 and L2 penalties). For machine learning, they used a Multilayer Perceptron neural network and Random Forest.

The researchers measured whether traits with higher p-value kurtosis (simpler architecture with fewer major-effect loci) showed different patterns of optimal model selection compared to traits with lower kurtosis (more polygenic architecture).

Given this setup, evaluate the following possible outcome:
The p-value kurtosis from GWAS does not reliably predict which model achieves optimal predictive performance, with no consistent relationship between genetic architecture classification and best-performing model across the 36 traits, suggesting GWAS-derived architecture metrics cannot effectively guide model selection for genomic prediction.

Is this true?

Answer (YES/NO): NO